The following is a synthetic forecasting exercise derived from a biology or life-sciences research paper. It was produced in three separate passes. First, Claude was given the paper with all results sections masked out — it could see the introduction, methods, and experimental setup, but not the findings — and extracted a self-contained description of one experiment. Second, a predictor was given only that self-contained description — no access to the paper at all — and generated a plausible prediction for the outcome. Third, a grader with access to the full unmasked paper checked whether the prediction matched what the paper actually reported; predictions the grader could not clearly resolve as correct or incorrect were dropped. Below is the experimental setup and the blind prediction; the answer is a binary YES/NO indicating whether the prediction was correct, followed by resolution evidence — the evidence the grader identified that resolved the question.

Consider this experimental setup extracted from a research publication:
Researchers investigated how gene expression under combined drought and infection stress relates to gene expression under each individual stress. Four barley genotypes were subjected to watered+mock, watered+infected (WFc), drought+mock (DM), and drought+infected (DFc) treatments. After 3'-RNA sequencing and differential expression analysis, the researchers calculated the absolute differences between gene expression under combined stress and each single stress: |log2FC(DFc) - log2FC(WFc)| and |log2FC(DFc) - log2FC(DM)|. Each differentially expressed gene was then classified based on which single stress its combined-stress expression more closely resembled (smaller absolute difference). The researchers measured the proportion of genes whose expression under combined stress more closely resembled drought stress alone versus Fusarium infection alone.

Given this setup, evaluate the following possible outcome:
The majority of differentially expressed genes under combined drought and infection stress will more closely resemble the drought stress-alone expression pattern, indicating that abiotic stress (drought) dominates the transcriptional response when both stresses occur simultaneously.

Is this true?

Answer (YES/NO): NO